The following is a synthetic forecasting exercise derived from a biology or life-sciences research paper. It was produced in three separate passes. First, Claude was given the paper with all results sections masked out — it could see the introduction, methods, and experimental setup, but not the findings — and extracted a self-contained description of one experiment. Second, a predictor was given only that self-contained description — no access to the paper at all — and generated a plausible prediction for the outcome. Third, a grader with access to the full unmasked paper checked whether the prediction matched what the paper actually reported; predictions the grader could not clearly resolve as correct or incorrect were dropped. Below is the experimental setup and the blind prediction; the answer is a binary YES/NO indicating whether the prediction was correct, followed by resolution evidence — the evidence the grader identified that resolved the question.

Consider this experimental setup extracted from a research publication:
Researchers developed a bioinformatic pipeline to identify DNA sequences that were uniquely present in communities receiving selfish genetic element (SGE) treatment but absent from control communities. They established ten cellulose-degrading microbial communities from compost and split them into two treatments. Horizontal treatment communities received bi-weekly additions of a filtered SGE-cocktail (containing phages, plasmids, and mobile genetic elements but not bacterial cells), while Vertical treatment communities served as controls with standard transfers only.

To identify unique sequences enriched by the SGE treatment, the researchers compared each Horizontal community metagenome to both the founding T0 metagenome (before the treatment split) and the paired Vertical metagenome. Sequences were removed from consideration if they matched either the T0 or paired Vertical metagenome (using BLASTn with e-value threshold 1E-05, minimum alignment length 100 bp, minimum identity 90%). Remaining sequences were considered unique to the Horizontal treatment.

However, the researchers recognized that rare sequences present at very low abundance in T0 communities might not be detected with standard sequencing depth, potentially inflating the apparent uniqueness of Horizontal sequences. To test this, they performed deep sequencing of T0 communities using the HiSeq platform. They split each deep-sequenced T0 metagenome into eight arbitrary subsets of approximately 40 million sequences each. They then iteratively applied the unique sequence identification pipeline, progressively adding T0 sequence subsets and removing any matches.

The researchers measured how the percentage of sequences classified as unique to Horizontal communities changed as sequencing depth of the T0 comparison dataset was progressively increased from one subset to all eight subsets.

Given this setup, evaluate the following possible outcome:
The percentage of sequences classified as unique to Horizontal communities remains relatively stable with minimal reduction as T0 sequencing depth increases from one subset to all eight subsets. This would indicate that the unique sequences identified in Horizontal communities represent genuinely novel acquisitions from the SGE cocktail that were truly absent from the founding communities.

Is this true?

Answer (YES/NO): YES